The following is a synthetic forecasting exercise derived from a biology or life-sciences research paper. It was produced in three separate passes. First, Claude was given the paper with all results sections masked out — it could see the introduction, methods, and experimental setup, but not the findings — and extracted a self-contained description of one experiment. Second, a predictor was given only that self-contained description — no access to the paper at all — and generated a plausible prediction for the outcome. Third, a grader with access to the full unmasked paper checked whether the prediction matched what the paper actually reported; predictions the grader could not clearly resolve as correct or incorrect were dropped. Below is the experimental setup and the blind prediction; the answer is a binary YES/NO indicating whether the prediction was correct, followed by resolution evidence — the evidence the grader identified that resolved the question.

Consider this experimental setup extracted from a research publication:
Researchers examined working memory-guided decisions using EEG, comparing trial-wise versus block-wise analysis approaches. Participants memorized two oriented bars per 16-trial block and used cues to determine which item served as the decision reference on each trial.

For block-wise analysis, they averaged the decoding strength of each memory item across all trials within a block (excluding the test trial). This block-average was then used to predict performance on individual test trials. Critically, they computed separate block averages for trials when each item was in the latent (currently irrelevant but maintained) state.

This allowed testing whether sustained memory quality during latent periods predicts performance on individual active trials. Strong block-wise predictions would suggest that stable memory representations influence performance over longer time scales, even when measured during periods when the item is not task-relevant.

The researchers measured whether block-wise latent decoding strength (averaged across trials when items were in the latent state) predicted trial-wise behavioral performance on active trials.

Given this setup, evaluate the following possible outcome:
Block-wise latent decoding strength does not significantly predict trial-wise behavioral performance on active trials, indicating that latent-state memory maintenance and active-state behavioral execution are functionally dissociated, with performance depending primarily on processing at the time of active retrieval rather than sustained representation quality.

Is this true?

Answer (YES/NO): NO